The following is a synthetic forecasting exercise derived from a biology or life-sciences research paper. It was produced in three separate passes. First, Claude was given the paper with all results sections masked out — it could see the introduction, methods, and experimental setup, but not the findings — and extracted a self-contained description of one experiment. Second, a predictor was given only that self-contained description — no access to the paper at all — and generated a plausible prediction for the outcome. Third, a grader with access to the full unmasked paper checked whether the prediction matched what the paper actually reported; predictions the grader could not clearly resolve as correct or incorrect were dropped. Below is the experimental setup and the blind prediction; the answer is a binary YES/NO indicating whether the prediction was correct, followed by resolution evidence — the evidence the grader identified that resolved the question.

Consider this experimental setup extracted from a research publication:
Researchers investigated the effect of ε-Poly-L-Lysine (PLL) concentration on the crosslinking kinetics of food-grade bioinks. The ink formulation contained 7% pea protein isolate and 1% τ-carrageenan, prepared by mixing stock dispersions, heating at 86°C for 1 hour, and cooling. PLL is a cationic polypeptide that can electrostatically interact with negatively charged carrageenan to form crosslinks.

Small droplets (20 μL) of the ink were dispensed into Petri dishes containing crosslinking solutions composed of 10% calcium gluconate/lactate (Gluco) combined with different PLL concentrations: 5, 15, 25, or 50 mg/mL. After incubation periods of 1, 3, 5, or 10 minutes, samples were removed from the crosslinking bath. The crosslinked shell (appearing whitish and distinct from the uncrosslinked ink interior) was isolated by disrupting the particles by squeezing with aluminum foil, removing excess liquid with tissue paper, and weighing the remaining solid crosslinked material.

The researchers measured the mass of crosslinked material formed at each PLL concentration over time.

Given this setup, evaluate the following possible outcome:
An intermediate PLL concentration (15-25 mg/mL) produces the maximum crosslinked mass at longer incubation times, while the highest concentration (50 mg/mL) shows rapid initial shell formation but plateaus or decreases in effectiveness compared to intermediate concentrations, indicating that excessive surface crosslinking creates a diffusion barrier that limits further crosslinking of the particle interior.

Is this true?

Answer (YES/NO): NO